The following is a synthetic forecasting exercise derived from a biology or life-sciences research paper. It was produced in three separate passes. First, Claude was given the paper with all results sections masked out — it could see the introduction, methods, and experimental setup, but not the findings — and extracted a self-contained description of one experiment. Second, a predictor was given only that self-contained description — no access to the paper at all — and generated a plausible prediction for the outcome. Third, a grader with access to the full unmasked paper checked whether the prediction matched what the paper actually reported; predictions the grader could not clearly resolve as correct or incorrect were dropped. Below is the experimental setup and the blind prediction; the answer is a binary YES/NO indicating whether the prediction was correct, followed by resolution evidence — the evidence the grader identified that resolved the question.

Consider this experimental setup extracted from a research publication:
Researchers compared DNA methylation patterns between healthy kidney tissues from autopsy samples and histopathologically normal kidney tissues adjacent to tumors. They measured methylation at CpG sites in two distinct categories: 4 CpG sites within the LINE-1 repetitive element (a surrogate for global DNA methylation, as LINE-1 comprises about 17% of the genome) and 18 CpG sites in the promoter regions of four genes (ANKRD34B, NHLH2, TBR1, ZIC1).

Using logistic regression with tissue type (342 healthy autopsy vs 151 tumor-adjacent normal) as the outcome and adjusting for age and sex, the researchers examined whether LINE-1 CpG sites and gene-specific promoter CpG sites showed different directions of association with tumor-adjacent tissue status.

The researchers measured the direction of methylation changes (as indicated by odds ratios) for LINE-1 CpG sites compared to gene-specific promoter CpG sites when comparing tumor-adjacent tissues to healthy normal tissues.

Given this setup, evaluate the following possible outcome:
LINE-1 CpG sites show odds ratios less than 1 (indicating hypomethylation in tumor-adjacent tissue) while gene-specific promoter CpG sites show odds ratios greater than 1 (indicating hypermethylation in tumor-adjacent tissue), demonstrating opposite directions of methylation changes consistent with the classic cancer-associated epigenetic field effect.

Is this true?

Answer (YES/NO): YES